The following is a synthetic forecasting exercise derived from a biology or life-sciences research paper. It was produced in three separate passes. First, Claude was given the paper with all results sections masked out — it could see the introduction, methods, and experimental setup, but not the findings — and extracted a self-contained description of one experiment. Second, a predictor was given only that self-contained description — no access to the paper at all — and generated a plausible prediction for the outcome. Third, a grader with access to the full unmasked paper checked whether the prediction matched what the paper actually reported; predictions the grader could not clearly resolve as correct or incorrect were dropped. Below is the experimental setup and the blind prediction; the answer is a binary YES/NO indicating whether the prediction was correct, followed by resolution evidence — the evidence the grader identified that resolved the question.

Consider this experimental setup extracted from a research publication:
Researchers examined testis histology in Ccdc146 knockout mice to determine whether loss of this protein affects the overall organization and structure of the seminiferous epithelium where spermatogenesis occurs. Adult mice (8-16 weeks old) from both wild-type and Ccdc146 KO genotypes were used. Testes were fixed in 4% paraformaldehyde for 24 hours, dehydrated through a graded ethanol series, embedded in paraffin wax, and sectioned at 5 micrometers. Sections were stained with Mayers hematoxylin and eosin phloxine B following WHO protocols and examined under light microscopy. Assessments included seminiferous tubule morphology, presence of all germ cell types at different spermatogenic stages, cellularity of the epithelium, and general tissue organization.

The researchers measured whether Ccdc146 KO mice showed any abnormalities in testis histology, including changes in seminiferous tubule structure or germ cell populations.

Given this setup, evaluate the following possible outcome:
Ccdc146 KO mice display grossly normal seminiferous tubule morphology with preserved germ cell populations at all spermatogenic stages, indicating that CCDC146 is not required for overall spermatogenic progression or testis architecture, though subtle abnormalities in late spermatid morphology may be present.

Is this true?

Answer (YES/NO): NO